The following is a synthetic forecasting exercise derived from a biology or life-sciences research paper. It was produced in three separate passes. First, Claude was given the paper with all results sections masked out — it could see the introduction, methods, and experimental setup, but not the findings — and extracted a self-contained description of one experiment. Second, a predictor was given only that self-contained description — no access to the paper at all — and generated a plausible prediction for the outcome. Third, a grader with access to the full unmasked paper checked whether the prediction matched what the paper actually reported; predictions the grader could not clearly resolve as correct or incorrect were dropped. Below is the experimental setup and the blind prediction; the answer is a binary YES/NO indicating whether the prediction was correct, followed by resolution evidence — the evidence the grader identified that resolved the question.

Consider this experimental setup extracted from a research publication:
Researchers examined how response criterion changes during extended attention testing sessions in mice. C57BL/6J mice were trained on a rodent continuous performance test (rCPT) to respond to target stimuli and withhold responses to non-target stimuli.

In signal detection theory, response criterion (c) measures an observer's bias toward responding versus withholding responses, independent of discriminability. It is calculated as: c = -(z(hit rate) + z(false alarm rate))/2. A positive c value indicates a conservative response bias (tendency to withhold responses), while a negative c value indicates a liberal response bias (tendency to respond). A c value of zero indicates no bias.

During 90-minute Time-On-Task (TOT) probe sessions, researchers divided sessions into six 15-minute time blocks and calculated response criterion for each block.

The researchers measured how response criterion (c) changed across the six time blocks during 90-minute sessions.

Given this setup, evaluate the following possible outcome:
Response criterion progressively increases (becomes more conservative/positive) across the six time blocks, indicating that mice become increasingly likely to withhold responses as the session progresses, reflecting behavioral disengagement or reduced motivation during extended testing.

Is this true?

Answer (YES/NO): YES